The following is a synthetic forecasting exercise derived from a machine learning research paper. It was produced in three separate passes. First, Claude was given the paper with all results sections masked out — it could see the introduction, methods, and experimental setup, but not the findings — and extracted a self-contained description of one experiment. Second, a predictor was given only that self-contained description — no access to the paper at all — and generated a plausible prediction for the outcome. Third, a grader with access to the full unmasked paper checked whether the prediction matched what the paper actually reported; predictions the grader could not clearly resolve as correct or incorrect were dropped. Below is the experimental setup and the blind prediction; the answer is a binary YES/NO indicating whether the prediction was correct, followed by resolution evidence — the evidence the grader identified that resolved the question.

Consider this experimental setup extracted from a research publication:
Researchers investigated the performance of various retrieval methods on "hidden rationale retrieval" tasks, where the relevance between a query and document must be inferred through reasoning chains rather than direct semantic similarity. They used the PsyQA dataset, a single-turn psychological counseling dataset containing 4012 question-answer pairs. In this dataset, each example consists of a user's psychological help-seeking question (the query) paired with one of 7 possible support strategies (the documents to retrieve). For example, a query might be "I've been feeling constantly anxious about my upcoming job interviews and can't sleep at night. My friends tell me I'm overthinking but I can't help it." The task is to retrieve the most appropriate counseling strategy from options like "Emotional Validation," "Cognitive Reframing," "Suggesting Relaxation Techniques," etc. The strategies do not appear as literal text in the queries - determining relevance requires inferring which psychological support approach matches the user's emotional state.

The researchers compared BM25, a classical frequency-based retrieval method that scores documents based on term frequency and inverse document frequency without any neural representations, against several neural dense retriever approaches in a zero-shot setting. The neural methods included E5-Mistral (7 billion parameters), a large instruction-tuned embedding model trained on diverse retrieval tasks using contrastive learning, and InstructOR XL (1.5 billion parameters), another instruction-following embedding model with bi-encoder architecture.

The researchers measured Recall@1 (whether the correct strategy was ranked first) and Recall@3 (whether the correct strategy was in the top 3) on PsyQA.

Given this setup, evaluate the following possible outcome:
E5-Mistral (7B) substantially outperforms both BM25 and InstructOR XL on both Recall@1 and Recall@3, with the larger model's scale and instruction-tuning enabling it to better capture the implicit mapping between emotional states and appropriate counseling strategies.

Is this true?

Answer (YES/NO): NO